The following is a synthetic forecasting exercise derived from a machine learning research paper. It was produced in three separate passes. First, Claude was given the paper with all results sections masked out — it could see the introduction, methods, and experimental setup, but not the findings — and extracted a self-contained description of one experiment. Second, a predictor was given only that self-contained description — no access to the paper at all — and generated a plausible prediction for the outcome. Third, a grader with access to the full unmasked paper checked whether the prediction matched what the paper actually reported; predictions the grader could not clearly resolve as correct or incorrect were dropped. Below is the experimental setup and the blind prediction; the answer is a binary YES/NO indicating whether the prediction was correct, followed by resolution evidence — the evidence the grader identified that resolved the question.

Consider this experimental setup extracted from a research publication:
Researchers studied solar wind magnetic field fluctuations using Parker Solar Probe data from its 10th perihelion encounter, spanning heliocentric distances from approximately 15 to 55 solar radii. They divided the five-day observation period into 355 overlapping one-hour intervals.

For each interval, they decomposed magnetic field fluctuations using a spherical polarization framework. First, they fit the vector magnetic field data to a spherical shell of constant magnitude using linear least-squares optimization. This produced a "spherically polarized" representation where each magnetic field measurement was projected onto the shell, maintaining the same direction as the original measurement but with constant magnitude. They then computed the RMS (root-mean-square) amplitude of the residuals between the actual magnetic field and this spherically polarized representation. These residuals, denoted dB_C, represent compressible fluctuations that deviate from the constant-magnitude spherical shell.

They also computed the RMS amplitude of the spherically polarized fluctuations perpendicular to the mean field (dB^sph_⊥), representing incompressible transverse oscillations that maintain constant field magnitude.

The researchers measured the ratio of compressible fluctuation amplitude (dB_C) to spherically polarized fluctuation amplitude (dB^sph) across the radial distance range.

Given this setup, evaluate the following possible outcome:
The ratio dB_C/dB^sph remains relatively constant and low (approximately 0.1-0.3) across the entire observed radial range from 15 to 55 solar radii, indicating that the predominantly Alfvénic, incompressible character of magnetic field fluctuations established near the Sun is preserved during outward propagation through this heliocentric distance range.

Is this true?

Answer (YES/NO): NO